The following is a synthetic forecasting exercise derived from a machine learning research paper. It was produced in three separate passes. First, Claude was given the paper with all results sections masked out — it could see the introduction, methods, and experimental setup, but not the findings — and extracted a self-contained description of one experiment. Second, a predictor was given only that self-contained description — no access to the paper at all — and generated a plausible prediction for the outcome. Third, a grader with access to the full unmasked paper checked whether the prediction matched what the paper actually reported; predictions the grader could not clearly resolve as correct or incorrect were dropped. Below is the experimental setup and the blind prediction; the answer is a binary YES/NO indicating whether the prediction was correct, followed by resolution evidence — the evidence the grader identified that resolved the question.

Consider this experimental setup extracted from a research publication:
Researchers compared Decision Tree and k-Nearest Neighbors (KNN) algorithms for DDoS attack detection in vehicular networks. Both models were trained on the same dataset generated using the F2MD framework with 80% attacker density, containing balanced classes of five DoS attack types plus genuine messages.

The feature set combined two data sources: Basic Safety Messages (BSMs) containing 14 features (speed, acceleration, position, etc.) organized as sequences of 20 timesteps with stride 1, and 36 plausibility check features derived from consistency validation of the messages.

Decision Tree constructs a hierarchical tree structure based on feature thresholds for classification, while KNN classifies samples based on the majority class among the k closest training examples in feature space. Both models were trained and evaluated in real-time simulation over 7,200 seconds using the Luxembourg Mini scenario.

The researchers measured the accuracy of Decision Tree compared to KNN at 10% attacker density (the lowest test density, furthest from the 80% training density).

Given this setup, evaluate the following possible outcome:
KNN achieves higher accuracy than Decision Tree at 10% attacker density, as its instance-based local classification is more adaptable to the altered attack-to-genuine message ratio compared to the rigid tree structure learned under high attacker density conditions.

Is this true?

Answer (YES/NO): NO